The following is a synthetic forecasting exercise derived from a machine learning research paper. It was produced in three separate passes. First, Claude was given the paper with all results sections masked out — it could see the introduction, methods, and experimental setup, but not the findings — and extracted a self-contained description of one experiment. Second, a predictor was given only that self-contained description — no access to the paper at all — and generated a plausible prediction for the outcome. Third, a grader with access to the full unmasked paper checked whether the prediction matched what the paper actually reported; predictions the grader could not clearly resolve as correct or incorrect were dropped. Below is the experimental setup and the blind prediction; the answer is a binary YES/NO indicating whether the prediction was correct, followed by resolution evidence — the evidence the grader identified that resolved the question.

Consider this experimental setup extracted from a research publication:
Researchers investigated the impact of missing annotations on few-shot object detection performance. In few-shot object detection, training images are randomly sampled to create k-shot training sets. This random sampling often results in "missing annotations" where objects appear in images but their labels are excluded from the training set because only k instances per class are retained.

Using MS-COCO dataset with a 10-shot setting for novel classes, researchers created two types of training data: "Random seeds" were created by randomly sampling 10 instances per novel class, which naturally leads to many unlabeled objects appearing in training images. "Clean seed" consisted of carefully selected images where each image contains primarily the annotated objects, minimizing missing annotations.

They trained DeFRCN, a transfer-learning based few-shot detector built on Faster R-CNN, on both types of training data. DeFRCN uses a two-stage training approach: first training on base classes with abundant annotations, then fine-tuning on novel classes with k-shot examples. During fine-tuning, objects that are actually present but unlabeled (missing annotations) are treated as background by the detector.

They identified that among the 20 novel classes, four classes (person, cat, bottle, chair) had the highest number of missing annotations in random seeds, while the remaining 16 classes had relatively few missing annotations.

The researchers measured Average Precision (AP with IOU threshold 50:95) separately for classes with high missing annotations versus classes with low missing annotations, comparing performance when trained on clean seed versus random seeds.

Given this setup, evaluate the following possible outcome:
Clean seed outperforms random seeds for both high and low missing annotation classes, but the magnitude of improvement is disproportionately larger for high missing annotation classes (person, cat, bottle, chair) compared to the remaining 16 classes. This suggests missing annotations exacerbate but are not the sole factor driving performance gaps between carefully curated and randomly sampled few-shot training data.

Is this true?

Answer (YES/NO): NO